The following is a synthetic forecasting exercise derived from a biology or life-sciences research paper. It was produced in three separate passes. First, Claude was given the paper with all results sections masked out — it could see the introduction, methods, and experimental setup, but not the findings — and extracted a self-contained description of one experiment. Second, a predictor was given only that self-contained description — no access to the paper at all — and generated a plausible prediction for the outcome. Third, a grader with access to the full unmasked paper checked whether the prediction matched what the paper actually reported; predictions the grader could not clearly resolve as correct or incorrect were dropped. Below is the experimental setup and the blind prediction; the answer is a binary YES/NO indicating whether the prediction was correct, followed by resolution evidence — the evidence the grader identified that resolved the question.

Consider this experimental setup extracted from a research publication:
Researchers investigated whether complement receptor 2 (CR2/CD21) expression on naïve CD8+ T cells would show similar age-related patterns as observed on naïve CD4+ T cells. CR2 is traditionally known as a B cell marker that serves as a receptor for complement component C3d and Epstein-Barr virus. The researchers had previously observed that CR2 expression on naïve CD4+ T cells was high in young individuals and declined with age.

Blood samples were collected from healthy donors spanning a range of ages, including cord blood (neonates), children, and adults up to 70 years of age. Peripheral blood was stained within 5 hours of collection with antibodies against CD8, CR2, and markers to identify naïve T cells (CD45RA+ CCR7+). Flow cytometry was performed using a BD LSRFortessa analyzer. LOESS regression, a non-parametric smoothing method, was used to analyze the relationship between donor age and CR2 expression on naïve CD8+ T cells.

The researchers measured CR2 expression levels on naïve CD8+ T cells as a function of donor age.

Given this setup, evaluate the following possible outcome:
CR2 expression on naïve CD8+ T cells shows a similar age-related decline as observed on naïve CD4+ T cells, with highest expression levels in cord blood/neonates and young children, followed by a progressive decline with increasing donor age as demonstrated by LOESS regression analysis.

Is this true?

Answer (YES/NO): YES